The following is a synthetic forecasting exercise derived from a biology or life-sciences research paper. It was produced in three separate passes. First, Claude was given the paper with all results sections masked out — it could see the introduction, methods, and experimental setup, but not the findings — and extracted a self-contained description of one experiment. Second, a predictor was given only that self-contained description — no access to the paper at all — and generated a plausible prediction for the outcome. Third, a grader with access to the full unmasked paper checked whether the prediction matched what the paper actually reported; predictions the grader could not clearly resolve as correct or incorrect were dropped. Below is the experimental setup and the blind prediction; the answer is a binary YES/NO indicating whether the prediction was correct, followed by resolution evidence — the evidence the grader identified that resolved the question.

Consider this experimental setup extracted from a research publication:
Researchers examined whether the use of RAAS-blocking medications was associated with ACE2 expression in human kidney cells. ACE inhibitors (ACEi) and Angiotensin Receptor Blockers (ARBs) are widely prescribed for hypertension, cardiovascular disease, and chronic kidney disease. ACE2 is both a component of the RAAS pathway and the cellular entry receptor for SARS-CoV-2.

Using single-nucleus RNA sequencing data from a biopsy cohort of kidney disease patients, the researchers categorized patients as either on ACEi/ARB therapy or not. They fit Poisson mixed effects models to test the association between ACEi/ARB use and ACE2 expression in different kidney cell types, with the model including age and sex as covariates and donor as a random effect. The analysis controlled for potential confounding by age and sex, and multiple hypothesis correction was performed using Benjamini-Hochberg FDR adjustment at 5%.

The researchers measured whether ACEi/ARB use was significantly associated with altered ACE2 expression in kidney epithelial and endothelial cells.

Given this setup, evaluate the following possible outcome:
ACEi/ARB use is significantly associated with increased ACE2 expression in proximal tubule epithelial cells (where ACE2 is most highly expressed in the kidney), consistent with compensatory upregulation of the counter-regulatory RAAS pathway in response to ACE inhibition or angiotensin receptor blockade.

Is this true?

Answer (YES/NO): YES